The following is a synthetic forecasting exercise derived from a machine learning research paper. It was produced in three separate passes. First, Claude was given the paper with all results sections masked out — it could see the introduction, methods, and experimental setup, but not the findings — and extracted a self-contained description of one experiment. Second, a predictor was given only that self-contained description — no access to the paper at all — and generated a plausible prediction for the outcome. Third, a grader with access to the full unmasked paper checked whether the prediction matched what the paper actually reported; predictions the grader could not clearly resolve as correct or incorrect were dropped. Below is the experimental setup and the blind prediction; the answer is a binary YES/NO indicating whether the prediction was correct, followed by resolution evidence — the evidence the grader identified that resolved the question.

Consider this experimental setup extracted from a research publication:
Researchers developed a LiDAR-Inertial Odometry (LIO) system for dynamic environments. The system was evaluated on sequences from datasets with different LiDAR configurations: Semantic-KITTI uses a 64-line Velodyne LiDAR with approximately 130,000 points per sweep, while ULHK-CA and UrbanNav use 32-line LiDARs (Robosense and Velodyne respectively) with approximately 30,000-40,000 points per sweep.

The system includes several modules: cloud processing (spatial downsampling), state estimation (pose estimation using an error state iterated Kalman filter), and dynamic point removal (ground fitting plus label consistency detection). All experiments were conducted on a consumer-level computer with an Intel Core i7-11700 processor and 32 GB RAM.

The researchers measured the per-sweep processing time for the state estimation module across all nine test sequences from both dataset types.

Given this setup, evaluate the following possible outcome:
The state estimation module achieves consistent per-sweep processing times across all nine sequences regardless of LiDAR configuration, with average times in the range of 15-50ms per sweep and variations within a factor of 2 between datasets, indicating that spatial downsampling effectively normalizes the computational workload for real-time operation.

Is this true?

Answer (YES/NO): NO